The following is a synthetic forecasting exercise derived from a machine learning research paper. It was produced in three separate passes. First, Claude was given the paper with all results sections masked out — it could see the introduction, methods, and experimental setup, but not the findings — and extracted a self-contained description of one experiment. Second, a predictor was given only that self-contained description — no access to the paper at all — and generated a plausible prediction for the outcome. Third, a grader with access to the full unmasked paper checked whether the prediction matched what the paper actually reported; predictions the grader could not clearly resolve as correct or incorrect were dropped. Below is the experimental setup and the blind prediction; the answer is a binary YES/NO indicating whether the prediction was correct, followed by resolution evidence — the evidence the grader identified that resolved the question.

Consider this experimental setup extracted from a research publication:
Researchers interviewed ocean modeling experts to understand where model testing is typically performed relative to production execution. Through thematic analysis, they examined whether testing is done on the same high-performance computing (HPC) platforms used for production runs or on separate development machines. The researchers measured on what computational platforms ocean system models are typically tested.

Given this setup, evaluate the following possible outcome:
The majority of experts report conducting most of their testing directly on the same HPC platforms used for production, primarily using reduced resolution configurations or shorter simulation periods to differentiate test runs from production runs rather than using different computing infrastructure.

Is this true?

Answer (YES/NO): NO